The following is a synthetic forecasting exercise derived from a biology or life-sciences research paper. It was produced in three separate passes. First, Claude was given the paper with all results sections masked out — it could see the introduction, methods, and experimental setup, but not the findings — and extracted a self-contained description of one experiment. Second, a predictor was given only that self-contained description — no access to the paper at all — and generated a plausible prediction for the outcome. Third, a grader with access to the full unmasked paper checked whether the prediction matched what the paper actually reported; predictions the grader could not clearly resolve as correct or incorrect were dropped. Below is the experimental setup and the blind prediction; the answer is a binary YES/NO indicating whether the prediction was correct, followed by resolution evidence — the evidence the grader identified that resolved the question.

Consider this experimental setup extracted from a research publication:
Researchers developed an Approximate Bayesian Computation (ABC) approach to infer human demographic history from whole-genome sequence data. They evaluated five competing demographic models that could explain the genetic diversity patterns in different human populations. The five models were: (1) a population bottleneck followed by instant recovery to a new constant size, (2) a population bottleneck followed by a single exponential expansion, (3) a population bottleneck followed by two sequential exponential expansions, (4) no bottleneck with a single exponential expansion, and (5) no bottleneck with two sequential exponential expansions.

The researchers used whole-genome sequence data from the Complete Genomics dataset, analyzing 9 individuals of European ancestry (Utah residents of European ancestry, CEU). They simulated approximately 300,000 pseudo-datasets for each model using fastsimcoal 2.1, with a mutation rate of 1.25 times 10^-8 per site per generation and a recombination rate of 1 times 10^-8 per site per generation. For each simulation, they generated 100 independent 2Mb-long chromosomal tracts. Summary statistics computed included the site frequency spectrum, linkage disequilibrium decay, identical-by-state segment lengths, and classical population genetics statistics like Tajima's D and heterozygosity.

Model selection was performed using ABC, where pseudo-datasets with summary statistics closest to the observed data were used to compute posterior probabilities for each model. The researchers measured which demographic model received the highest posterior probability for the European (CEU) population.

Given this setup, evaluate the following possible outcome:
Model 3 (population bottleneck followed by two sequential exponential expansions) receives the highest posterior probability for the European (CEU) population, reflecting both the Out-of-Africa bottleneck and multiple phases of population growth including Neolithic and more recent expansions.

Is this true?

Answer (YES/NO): YES